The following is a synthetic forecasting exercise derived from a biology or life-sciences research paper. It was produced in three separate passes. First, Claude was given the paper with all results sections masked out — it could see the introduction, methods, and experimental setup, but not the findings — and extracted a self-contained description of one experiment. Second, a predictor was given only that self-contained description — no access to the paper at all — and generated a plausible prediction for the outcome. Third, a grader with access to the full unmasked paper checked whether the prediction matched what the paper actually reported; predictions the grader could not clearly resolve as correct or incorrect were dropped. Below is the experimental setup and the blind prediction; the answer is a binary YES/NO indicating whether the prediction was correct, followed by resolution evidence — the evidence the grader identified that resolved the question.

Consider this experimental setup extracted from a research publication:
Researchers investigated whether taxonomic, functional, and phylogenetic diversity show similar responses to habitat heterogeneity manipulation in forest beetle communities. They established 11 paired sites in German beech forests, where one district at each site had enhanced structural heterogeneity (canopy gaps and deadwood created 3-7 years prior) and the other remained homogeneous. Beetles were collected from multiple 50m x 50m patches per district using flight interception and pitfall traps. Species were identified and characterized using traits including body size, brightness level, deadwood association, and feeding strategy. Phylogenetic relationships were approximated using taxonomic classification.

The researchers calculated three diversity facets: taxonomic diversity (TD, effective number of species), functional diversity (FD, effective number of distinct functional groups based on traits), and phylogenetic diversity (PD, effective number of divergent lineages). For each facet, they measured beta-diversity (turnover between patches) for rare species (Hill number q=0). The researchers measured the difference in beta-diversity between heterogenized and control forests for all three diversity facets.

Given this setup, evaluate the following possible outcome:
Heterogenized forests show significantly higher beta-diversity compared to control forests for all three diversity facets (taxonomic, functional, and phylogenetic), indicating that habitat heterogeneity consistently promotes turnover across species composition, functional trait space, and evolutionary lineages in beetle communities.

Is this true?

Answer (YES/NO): NO